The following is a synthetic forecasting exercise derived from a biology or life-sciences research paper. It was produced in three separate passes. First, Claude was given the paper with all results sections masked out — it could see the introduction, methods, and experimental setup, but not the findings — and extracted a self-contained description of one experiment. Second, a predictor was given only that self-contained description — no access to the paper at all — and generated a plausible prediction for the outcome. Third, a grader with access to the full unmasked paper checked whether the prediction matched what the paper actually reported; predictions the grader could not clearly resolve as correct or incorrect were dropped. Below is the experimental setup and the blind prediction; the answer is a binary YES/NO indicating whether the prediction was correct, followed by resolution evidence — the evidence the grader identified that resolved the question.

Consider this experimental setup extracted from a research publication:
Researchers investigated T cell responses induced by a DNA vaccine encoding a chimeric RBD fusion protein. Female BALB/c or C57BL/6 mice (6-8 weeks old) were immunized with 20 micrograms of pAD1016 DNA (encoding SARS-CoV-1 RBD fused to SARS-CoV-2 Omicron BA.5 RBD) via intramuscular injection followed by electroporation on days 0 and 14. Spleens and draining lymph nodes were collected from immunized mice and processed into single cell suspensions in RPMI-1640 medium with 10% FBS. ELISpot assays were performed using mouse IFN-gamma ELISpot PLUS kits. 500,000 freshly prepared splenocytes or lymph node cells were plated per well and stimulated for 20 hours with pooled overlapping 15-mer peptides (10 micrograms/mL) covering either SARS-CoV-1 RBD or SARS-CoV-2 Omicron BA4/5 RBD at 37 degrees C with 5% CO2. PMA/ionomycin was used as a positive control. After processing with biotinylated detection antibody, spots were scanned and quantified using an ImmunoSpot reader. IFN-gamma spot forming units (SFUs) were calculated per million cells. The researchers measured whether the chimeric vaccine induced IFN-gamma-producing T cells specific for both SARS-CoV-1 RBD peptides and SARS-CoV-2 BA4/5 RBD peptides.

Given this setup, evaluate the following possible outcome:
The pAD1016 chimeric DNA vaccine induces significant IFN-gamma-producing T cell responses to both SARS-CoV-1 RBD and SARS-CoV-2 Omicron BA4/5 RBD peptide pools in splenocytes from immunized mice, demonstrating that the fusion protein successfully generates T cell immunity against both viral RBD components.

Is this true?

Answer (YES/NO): NO